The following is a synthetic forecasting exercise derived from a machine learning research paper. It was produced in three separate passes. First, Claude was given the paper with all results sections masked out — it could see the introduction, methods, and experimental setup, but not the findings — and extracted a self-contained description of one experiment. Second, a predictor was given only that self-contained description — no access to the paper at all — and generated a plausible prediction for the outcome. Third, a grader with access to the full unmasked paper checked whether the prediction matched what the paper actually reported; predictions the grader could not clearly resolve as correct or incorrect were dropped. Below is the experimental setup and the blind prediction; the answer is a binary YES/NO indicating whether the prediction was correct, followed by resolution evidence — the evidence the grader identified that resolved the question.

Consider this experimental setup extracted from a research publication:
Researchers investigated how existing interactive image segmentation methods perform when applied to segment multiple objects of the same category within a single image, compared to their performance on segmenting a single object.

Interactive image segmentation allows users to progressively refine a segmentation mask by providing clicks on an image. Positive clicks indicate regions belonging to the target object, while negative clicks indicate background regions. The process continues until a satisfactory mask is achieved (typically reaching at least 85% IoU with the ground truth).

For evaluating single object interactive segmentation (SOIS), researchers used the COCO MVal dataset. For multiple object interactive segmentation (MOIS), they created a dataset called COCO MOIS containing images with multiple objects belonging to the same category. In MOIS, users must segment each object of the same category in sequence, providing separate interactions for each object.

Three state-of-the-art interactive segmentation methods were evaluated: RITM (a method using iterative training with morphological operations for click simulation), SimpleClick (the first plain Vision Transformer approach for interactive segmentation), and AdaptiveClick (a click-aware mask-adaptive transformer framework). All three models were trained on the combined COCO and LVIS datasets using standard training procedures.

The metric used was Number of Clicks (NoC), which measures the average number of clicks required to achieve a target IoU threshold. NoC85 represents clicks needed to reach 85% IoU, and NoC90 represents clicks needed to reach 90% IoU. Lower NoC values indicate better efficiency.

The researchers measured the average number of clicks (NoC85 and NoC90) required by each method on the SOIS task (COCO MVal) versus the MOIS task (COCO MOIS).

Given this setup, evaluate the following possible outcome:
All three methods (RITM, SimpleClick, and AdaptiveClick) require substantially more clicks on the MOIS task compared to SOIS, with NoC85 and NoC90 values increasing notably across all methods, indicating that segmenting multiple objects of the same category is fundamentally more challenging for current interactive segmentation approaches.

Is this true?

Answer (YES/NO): YES